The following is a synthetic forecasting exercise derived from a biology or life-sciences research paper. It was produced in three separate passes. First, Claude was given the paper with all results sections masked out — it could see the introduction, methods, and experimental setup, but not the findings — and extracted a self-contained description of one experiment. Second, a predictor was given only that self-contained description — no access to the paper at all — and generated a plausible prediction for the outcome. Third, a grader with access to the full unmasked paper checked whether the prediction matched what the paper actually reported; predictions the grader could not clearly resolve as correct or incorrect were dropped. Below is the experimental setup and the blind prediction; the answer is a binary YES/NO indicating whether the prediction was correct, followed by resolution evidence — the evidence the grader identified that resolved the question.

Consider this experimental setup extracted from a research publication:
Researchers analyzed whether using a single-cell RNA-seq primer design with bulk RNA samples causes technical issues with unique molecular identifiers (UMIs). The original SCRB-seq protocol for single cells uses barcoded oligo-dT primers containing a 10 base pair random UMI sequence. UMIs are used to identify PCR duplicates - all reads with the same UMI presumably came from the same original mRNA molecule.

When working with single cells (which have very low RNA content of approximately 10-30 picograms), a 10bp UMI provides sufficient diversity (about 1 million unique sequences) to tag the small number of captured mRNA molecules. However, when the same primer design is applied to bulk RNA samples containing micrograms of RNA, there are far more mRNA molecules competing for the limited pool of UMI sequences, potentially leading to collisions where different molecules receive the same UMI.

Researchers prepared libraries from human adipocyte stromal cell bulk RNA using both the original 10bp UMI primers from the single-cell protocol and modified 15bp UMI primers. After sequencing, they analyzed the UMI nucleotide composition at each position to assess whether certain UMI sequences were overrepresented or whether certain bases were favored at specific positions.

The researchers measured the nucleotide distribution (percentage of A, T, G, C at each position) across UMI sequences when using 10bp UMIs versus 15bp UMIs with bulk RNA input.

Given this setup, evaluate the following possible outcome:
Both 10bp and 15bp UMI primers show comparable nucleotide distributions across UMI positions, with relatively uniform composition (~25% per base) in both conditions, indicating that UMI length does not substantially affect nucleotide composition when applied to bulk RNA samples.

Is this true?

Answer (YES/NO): NO